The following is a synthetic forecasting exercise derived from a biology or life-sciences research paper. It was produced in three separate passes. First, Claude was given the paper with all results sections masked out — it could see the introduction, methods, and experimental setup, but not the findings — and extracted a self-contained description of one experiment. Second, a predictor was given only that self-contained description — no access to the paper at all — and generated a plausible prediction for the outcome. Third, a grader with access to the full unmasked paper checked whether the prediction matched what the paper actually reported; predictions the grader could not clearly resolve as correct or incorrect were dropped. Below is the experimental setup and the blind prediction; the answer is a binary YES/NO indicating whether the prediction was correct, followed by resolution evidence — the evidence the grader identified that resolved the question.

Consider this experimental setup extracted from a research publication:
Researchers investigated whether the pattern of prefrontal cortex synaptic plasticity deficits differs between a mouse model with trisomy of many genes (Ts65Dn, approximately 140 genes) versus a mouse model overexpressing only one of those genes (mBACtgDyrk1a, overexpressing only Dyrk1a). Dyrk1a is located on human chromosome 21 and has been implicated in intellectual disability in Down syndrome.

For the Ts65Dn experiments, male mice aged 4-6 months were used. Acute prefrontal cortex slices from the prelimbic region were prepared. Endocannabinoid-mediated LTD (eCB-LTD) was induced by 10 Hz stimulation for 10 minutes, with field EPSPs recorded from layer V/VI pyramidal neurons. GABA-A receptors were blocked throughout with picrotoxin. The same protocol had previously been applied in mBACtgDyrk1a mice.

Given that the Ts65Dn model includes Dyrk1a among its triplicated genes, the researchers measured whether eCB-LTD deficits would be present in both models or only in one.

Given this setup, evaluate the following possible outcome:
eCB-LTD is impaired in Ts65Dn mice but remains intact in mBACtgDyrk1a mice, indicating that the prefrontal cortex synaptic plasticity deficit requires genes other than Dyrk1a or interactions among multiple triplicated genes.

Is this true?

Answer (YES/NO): NO